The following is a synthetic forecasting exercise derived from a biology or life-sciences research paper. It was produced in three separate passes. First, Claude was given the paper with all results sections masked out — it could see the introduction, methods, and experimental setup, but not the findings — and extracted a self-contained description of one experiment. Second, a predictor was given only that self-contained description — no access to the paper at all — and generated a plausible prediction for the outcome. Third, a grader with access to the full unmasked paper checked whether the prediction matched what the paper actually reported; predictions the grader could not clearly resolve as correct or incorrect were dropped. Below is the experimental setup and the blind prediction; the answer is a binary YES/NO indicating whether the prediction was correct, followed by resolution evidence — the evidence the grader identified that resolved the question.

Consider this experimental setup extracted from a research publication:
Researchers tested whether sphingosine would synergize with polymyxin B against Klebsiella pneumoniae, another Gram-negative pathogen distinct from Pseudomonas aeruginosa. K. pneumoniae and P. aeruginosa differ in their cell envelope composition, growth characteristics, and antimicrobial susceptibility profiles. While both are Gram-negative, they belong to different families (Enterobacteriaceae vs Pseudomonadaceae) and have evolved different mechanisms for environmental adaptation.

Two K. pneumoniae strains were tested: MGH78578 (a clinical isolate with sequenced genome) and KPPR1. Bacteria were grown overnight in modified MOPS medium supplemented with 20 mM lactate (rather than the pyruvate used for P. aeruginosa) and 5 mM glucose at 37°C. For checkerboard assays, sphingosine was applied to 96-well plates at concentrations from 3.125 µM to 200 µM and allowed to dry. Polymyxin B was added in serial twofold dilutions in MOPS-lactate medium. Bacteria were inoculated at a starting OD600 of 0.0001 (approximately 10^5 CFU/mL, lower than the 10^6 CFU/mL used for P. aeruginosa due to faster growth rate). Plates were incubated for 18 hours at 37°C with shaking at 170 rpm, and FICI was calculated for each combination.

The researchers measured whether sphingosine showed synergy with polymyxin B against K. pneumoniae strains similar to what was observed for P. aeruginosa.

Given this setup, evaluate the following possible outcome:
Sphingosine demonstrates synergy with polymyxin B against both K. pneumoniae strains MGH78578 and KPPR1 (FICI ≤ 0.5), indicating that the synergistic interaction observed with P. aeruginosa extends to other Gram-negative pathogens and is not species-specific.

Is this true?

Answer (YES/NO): YES